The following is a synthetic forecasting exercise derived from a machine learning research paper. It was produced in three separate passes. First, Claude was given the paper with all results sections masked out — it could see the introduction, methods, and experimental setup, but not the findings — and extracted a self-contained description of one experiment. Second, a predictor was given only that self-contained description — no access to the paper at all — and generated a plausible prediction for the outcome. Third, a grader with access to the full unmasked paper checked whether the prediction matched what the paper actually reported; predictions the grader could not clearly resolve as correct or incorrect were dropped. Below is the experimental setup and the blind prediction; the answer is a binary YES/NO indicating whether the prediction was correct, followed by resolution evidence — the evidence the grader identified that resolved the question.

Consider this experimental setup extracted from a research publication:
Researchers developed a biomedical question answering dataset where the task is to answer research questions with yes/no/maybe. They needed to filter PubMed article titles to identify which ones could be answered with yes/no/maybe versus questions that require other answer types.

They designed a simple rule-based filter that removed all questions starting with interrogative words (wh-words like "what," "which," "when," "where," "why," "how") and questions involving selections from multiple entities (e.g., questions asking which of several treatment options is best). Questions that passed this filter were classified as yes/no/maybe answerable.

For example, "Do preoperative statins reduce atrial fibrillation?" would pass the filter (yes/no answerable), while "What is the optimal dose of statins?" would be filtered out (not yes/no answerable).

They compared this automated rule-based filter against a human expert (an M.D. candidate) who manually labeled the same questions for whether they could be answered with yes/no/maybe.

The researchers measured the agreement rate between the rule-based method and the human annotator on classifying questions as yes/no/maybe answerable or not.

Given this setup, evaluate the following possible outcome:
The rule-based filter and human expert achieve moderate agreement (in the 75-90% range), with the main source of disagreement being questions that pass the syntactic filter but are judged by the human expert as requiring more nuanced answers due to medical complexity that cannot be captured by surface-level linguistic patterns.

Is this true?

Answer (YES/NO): NO